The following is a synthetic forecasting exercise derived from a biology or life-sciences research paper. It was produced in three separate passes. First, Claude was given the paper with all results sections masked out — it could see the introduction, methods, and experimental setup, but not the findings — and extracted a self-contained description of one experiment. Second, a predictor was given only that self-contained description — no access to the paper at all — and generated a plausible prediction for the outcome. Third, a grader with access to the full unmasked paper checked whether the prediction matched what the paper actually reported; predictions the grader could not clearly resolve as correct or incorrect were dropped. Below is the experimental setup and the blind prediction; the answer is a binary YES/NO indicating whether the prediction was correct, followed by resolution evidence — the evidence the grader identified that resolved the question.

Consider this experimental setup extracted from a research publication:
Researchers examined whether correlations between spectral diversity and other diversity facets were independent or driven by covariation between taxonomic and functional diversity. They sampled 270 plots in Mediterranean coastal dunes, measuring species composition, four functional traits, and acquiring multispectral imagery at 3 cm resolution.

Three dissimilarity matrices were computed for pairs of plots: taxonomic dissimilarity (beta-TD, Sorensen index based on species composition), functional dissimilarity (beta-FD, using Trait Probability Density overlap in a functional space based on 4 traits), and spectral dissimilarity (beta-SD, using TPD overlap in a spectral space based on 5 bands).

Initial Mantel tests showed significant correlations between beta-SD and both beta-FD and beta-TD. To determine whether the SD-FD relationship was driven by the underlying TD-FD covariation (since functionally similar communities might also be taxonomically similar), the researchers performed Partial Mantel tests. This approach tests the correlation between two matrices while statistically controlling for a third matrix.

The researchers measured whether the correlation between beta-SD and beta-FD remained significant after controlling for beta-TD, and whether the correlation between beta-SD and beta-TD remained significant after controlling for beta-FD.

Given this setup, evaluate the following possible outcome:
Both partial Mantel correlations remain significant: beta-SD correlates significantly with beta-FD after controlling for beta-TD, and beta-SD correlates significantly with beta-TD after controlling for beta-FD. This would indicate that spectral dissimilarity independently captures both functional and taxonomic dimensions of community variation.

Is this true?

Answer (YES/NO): NO